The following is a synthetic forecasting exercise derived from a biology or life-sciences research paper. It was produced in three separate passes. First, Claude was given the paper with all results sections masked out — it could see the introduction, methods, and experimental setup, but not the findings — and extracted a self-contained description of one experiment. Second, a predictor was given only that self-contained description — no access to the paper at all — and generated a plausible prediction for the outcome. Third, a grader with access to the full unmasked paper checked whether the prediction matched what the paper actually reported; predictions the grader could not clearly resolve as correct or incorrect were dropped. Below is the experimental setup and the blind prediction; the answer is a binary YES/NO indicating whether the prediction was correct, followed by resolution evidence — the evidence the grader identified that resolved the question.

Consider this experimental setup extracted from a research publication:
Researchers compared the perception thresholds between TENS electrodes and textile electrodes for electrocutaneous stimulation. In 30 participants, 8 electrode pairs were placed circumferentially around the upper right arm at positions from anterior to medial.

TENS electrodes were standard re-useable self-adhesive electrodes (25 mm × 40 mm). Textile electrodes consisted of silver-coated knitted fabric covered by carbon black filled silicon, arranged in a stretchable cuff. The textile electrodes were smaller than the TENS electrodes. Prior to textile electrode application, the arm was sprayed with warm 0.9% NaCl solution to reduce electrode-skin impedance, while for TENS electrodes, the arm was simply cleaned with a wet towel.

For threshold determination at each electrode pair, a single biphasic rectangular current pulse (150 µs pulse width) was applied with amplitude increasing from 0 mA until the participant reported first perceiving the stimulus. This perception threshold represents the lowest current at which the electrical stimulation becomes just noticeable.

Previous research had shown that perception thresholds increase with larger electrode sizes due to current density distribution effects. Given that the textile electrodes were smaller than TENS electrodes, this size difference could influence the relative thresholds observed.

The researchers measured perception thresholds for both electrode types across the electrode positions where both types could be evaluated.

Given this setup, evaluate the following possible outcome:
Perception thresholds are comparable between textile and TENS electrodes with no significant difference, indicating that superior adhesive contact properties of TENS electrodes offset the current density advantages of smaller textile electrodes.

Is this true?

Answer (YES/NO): NO